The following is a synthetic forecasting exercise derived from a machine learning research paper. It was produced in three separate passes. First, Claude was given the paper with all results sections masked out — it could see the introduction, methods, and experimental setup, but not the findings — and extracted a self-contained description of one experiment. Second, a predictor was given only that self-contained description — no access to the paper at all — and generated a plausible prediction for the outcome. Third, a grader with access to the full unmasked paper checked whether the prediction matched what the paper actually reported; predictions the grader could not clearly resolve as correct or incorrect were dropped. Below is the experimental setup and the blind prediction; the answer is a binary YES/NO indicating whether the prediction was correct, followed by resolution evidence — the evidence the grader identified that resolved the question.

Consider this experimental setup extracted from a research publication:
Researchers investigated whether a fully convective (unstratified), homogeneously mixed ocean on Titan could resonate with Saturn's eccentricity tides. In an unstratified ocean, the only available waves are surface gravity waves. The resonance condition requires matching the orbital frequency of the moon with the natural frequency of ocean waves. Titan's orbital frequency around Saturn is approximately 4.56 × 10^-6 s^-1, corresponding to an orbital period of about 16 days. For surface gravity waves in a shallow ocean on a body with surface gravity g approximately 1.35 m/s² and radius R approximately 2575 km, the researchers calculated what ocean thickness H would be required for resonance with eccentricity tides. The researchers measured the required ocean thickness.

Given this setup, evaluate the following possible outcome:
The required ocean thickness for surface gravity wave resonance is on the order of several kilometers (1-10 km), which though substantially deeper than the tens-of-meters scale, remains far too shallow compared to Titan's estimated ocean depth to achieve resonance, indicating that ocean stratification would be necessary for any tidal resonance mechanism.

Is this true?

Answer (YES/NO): NO